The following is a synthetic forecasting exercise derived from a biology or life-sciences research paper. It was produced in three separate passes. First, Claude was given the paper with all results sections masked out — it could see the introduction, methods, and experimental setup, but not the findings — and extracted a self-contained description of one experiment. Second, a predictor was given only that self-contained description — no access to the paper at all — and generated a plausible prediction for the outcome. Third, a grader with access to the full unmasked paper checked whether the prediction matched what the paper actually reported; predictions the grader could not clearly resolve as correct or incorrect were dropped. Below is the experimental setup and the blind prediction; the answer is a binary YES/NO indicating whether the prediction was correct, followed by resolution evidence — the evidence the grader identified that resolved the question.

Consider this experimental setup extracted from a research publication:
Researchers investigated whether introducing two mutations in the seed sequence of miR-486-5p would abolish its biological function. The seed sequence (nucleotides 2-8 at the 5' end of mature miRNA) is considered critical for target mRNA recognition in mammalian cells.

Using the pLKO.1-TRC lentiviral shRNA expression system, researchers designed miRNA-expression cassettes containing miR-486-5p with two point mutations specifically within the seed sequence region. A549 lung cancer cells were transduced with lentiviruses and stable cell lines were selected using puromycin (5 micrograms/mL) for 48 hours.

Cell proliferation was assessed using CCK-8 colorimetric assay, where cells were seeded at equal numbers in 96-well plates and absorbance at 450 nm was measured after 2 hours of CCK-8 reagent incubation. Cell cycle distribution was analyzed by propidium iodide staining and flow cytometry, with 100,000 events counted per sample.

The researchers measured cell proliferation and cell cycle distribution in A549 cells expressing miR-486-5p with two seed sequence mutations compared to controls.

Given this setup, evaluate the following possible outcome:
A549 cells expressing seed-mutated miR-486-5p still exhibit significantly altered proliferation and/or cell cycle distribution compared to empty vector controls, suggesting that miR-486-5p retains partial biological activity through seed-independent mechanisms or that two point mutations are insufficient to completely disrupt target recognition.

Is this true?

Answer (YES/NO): NO